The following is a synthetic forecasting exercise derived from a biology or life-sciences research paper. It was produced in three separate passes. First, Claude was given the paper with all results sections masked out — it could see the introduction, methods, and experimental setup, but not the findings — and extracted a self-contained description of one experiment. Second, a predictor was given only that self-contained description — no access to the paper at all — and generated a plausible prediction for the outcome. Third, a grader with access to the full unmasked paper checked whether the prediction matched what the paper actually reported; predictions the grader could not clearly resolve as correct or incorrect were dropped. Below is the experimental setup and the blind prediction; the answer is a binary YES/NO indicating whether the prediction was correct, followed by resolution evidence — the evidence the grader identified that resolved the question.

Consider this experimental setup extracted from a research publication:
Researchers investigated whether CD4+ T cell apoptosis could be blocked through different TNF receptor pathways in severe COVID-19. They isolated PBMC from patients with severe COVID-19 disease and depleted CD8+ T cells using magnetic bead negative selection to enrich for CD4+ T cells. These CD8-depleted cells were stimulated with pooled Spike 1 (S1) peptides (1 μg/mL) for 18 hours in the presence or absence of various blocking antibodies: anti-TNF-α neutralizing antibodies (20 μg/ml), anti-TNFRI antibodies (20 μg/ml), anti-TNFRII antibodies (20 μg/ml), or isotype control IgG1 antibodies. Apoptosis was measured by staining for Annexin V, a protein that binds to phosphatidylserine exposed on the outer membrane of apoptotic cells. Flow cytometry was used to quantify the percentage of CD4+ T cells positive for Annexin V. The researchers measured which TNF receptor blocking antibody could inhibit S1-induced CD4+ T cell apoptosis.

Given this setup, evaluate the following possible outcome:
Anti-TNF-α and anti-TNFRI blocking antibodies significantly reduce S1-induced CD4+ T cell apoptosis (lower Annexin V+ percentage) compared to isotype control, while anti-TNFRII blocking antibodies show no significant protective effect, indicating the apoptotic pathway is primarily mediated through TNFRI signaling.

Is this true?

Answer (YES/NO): YES